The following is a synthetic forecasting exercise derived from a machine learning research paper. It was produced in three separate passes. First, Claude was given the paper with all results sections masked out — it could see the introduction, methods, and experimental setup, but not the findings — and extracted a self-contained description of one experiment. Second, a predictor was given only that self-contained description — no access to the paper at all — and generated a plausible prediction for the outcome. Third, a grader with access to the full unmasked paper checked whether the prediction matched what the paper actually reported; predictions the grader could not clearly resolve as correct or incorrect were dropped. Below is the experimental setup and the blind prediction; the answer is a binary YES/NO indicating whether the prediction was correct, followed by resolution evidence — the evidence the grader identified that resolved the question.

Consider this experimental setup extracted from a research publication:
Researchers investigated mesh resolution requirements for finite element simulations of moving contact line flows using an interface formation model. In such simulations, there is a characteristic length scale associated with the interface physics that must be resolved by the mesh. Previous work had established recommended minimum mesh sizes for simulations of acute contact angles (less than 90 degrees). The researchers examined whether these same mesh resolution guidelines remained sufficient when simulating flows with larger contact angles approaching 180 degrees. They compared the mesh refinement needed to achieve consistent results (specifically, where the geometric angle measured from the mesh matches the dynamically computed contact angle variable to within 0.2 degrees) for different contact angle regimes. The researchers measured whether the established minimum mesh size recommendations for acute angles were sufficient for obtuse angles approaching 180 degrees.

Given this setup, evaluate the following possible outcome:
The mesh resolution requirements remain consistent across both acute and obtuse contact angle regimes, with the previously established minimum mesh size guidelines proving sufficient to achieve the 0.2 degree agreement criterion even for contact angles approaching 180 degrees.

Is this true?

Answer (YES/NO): NO